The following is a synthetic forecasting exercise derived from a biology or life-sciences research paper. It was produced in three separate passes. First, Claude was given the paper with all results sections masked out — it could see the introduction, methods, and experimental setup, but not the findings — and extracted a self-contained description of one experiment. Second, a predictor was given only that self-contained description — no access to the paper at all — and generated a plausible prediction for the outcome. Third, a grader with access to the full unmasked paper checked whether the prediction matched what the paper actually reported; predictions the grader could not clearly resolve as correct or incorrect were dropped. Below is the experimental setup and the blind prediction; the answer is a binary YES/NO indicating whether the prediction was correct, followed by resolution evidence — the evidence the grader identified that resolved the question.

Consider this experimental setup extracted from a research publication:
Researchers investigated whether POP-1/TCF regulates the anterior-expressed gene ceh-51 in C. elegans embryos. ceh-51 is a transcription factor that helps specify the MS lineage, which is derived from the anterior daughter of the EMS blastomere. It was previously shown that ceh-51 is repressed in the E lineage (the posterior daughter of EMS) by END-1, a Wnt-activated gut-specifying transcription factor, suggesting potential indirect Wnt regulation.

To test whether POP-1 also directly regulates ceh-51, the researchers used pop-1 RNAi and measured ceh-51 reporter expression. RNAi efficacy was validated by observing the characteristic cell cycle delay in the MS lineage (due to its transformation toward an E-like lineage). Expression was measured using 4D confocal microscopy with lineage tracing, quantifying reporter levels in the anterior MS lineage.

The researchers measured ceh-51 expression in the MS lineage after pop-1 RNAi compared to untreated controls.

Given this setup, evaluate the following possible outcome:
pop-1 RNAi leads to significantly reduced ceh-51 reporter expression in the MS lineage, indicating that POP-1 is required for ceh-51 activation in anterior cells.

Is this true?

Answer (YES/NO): YES